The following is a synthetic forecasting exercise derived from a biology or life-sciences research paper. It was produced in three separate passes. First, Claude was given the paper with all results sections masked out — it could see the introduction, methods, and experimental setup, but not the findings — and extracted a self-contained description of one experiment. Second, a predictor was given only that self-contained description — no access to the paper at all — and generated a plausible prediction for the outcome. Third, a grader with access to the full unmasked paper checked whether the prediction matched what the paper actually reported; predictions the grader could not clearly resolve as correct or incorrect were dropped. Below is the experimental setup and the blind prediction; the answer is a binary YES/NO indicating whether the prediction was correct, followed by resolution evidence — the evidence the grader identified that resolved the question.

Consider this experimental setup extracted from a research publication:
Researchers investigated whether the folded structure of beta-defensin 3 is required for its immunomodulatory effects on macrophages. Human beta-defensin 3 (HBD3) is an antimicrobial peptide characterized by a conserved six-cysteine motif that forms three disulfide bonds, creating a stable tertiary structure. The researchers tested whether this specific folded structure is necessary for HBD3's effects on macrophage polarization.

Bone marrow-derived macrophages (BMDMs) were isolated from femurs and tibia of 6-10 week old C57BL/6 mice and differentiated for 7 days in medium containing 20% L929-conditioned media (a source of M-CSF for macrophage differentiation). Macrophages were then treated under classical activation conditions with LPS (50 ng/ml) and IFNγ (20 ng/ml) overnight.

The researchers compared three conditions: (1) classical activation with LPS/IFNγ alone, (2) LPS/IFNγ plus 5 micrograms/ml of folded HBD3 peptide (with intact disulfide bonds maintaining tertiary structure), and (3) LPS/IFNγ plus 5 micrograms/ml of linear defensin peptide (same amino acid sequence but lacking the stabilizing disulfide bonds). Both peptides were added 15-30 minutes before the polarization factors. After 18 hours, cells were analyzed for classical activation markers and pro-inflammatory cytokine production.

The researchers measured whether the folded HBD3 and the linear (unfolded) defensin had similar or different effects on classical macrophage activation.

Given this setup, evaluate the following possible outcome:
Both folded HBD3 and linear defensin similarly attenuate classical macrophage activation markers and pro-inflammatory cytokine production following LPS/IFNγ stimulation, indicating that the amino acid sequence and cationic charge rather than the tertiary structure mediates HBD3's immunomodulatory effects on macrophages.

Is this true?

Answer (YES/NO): NO